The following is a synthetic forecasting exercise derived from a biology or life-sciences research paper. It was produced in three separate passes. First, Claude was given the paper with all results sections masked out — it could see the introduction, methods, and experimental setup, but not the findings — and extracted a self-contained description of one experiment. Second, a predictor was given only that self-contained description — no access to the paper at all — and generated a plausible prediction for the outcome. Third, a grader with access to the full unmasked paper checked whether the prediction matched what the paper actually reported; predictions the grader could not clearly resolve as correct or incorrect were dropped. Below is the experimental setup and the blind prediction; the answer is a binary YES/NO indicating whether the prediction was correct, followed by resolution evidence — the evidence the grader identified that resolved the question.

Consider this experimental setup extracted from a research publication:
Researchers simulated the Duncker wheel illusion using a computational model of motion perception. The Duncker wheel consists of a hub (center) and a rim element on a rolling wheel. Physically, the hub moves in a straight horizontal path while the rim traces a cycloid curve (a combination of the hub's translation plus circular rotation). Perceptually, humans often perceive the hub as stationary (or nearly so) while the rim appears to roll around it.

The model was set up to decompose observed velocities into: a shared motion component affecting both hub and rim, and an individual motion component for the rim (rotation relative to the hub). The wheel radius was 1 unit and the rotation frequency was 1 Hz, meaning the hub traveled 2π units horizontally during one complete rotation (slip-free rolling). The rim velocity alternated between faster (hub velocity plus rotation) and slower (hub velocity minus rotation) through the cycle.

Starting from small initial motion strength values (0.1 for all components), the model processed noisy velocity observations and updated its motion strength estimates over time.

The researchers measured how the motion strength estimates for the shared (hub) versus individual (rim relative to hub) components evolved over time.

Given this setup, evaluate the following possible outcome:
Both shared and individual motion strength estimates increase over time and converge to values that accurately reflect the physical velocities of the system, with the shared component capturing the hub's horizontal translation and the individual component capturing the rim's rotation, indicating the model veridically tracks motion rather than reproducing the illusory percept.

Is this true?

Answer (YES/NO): YES